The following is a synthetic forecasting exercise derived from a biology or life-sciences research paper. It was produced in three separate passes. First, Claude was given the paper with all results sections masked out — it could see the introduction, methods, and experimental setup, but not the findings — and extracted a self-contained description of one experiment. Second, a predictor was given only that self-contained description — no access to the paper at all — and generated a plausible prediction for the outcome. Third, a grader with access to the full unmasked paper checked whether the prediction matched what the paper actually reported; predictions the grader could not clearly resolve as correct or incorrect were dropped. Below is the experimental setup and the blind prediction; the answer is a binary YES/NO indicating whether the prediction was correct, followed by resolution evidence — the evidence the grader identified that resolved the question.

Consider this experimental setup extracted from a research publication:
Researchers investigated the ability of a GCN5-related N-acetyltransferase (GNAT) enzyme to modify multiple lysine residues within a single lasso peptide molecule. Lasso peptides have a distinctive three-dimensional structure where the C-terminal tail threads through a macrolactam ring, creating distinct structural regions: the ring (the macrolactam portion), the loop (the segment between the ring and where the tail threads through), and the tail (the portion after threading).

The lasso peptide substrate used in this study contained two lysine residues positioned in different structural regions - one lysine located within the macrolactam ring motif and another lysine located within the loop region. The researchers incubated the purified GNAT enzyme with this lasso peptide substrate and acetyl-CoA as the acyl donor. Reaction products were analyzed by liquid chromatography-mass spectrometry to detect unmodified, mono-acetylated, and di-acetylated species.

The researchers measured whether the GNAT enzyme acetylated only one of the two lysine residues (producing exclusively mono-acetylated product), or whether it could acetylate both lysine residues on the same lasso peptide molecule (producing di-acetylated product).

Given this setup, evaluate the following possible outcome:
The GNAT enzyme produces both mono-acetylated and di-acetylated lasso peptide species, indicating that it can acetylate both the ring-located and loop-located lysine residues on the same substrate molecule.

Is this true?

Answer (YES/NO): YES